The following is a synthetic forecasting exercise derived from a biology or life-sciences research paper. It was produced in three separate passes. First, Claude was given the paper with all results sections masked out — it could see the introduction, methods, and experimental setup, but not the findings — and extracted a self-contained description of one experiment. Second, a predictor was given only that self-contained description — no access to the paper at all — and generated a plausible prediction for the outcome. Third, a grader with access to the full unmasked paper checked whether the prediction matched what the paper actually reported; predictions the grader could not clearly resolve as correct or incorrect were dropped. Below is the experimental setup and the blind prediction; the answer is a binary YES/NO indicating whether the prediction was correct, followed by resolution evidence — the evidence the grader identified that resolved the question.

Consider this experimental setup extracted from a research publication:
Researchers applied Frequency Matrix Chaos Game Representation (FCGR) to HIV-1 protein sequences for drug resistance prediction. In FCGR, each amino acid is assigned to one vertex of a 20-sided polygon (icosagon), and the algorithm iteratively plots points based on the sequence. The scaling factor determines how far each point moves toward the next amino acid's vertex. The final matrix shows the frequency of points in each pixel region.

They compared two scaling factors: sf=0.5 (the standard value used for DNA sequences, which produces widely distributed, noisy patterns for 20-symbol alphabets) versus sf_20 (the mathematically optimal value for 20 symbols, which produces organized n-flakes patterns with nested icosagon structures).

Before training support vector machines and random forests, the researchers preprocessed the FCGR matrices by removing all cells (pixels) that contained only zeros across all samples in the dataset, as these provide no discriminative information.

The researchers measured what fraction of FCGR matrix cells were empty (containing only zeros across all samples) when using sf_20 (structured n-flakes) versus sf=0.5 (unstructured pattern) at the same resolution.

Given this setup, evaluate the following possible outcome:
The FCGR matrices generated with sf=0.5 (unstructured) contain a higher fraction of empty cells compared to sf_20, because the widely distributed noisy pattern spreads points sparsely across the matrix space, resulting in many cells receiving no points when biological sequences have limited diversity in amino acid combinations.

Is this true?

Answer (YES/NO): NO